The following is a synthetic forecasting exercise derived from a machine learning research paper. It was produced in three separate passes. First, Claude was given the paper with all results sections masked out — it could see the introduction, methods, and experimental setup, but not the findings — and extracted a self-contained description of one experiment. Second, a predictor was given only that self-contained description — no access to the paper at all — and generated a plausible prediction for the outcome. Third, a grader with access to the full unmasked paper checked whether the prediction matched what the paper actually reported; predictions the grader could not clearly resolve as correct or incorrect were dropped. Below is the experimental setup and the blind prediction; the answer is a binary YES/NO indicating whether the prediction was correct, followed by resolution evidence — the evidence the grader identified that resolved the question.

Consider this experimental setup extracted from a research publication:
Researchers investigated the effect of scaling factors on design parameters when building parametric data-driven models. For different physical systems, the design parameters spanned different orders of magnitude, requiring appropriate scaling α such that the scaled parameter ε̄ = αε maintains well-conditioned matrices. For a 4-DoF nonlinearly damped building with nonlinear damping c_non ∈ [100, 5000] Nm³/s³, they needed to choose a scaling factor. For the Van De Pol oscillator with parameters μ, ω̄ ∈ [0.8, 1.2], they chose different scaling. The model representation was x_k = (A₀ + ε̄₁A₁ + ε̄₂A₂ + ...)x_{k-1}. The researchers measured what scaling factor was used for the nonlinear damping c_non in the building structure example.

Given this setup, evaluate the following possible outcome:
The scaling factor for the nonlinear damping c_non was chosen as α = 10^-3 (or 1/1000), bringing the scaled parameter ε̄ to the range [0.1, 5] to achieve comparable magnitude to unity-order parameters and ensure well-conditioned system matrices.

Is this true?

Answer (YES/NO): YES